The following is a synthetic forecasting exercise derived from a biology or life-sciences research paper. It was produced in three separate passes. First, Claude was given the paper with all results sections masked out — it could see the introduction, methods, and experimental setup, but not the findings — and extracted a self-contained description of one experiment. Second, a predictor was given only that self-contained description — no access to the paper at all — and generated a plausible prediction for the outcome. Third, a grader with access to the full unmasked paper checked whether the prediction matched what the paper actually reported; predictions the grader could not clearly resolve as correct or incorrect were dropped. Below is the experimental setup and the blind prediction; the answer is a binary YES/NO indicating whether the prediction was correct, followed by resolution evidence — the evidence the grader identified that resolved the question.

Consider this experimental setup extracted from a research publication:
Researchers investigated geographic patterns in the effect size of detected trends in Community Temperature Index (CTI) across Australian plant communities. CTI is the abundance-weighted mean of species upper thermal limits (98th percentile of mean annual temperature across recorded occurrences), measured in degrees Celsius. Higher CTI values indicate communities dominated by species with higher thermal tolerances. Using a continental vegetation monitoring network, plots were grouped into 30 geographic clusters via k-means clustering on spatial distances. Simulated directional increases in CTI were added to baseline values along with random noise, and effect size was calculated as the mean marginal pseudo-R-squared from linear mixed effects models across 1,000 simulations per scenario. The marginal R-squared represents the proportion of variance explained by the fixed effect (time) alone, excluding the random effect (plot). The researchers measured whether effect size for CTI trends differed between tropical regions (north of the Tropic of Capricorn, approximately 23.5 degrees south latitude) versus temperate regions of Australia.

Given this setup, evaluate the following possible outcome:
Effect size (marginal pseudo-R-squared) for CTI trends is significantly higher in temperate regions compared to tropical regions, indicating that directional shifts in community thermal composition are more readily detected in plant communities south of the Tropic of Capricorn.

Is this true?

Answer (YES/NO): NO